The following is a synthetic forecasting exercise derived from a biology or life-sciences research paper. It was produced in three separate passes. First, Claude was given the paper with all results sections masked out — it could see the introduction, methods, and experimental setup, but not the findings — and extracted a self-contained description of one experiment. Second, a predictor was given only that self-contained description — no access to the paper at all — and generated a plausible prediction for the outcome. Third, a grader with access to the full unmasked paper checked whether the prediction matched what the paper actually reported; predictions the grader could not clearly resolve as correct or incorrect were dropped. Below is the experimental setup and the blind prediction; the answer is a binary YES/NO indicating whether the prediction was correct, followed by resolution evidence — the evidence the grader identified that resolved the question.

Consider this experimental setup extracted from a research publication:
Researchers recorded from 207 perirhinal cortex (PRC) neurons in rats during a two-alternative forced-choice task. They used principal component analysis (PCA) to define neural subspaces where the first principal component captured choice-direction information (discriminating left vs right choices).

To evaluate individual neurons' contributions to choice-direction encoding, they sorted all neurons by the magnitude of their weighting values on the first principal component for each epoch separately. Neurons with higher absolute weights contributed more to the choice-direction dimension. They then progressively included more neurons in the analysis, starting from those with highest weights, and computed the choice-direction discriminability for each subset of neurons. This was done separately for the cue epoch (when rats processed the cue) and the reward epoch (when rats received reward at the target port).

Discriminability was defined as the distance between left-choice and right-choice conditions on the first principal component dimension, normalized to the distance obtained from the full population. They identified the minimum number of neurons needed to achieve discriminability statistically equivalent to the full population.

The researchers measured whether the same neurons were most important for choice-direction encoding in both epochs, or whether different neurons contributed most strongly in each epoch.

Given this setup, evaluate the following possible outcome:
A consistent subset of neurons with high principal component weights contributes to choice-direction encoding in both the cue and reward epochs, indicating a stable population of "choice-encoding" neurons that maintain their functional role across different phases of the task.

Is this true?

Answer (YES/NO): NO